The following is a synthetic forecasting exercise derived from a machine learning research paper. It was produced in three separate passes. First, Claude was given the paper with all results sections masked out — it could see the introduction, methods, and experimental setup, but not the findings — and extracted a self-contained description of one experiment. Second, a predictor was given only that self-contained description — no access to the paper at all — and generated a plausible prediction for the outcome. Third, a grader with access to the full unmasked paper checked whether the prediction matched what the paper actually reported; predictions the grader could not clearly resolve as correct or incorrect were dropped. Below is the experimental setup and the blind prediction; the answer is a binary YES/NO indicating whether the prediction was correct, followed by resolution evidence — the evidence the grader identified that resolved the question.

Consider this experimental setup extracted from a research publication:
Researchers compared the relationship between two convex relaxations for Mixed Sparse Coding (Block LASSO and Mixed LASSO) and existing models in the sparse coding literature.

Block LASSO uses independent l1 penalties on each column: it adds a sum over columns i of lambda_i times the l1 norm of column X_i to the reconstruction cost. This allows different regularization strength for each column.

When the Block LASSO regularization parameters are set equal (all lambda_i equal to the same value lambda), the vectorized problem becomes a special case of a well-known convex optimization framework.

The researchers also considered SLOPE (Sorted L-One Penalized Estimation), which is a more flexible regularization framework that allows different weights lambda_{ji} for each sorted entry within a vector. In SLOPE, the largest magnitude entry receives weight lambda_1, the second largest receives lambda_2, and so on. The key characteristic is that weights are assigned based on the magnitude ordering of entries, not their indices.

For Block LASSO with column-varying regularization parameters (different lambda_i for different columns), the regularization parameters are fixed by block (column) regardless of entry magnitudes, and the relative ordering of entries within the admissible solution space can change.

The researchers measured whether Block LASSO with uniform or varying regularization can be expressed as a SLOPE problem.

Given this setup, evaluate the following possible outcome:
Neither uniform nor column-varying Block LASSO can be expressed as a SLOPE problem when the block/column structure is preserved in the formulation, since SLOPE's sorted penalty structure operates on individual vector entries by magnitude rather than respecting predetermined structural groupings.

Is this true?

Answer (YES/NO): NO